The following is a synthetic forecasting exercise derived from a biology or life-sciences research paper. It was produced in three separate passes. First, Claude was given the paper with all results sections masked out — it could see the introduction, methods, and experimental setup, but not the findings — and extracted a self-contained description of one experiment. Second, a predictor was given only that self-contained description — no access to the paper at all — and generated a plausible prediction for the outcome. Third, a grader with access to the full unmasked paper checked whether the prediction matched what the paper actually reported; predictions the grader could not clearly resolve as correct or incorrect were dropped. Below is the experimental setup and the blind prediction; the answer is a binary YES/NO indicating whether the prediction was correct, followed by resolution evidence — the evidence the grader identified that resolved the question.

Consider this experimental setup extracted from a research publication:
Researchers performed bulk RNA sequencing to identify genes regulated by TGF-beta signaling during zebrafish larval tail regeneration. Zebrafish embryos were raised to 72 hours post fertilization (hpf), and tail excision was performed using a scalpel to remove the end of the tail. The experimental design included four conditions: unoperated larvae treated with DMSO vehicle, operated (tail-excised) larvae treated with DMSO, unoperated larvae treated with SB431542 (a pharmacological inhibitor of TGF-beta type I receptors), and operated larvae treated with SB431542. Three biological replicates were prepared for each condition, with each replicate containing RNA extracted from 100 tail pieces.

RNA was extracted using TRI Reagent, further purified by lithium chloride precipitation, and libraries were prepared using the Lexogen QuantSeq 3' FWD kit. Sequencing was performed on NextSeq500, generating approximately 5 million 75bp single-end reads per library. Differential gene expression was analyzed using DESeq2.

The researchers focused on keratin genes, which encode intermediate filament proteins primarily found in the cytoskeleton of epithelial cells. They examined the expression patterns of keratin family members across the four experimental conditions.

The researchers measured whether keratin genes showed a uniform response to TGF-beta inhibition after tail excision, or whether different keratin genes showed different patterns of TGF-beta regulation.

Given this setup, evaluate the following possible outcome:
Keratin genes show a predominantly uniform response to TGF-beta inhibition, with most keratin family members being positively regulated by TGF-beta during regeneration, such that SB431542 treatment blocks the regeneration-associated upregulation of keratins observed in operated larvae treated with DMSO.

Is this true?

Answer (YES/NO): NO